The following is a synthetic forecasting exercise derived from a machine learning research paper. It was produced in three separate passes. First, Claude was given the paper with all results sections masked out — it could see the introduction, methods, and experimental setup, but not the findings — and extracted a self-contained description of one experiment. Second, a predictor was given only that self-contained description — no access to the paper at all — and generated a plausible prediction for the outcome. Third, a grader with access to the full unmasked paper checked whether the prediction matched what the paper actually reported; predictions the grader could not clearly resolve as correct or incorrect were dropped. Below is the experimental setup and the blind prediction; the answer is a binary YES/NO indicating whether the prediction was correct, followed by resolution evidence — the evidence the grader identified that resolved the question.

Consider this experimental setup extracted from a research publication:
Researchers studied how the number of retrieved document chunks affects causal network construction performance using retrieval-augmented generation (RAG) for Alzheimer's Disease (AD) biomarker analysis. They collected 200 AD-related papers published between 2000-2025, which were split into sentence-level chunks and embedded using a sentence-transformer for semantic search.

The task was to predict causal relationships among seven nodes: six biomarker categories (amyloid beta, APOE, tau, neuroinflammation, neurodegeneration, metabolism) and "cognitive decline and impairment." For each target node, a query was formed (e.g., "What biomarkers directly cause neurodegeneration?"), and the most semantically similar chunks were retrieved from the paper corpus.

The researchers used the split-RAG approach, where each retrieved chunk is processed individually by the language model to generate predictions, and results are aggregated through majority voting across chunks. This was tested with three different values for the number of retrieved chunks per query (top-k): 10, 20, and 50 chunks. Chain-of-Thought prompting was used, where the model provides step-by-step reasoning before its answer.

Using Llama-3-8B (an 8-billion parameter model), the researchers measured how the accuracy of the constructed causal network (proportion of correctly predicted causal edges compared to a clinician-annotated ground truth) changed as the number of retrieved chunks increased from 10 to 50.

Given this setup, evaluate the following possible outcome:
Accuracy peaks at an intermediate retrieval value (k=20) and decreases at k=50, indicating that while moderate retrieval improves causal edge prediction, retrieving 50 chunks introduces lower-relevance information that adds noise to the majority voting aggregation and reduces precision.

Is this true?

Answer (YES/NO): NO